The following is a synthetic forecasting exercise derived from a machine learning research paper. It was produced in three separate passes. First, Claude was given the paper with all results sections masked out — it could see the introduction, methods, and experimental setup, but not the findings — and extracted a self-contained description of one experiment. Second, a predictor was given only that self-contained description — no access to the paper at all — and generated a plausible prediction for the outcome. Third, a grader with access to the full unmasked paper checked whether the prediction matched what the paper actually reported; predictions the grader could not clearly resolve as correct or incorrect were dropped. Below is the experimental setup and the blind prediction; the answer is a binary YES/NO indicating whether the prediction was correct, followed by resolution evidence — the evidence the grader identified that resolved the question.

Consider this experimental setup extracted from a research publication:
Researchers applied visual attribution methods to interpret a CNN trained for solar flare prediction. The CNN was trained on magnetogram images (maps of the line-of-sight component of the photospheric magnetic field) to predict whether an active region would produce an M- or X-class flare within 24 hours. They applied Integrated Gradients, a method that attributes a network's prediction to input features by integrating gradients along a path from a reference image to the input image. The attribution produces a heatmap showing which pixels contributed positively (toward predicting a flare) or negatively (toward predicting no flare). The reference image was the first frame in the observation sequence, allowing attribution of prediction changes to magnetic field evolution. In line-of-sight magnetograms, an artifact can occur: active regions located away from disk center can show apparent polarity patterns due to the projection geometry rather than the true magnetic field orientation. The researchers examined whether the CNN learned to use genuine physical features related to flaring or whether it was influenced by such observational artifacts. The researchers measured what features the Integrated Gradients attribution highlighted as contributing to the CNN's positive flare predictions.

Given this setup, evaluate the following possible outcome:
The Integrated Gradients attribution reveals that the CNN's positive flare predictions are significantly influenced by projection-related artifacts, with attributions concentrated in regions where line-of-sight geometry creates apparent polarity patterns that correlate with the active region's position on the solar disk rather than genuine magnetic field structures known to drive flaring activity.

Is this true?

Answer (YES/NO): NO